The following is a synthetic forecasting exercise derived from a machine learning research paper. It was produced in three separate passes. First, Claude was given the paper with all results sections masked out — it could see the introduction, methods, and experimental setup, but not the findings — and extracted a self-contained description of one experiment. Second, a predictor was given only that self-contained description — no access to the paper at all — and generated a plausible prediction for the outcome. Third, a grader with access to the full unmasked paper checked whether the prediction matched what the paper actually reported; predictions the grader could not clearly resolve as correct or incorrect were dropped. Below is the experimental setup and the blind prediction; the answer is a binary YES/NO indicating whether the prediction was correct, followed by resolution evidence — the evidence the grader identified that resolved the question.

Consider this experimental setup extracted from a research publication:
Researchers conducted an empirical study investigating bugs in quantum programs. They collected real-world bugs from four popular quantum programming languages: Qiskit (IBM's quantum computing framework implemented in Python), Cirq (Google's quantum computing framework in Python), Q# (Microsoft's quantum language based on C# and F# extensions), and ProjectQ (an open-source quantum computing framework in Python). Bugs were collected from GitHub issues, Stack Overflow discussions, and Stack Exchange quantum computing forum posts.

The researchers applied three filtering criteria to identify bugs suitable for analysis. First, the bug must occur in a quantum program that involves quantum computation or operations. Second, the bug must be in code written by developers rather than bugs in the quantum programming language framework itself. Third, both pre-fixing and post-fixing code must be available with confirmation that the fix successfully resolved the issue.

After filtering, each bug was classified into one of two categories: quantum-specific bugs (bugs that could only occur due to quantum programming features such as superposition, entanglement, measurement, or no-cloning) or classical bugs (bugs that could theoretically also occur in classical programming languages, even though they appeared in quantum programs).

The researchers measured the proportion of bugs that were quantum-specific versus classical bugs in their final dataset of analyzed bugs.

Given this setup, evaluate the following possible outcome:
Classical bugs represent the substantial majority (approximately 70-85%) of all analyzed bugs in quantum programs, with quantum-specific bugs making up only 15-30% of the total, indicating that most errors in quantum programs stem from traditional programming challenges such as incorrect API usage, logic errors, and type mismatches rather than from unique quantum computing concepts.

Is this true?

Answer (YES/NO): NO